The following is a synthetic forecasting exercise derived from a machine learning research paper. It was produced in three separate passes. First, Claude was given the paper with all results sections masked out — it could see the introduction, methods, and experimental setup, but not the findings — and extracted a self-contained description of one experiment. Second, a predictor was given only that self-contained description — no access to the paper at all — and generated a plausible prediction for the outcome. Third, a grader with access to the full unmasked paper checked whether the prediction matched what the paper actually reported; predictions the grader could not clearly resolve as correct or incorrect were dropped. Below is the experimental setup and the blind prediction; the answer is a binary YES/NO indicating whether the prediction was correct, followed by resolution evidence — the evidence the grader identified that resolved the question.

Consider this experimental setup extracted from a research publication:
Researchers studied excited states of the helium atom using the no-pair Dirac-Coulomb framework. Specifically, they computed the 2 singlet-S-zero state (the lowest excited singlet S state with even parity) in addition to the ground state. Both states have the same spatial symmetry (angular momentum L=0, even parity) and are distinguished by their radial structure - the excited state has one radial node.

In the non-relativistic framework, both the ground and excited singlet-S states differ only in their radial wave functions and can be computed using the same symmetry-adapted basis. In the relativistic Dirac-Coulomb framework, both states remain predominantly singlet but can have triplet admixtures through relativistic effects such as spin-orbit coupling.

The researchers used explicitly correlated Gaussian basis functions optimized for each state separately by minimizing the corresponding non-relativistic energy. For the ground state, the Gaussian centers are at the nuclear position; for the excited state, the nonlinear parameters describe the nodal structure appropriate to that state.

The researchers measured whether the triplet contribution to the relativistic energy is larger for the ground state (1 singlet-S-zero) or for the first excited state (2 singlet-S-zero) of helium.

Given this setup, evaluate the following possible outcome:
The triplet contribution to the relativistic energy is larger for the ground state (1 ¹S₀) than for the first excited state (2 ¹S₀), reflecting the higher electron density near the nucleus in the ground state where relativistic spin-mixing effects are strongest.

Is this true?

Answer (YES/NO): YES